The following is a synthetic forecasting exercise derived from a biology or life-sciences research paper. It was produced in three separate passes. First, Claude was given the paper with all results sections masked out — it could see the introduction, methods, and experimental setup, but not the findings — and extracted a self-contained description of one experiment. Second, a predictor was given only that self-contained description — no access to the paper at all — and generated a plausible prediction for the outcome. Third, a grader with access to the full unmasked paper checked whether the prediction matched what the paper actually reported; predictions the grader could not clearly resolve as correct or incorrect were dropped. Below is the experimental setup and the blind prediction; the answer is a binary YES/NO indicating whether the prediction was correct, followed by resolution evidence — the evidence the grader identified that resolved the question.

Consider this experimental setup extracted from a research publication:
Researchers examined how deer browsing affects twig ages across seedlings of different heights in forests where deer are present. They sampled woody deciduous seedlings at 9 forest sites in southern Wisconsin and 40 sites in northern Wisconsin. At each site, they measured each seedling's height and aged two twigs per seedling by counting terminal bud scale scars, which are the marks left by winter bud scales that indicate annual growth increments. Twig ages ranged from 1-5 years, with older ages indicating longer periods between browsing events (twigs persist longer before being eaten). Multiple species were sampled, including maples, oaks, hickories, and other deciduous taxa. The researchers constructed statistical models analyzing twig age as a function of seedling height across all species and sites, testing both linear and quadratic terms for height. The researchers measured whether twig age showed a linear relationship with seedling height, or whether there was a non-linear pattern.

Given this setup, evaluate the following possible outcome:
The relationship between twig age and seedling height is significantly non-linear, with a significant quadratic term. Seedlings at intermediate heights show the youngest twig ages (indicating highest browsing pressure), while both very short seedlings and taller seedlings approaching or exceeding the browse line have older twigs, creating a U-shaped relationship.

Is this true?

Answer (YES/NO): YES